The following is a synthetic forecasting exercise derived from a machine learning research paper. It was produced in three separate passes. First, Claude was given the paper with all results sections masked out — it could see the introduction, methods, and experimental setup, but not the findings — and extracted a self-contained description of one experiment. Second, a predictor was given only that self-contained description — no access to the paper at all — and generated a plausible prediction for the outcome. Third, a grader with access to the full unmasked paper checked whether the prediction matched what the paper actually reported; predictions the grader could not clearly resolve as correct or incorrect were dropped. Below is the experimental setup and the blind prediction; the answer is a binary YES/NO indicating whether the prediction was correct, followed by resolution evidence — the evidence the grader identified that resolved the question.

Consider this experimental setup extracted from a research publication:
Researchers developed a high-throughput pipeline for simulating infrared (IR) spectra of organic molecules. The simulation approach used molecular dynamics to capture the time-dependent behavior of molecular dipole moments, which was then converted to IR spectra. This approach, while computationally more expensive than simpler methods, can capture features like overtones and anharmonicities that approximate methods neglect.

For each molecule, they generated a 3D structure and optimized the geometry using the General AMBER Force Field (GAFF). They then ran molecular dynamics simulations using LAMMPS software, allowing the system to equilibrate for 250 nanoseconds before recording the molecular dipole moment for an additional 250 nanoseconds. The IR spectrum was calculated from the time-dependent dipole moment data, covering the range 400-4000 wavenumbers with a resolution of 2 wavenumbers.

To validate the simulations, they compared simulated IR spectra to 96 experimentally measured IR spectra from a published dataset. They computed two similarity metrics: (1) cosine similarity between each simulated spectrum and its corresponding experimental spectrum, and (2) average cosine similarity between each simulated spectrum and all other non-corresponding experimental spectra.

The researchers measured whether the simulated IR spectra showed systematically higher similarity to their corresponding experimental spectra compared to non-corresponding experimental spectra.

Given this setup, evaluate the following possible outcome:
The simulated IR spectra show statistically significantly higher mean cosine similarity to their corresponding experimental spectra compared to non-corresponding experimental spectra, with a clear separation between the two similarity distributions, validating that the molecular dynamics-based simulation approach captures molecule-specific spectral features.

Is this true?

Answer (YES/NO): NO